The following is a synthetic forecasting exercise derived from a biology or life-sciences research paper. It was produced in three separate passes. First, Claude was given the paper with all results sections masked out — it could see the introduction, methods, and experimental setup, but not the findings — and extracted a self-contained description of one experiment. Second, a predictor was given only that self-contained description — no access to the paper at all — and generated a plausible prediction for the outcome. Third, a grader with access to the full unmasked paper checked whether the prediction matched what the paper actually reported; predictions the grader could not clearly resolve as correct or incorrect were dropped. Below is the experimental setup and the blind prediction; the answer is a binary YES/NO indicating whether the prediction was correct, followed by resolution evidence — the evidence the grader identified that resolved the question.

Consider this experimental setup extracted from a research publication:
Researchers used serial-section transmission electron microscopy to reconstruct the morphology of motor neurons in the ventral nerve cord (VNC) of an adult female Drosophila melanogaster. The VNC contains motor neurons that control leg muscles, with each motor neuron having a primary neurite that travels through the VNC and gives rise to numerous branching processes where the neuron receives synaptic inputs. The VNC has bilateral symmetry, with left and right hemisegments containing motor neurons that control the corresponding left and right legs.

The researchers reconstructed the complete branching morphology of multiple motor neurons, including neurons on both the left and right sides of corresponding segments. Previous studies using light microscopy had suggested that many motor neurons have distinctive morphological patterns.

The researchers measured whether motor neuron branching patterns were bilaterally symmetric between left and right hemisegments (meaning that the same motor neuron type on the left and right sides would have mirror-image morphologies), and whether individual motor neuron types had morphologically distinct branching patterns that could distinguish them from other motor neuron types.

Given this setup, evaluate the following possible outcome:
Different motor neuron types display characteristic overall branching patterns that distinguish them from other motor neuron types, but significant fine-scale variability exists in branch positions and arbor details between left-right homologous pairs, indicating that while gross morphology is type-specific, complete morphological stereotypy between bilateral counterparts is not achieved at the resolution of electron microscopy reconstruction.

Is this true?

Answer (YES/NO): YES